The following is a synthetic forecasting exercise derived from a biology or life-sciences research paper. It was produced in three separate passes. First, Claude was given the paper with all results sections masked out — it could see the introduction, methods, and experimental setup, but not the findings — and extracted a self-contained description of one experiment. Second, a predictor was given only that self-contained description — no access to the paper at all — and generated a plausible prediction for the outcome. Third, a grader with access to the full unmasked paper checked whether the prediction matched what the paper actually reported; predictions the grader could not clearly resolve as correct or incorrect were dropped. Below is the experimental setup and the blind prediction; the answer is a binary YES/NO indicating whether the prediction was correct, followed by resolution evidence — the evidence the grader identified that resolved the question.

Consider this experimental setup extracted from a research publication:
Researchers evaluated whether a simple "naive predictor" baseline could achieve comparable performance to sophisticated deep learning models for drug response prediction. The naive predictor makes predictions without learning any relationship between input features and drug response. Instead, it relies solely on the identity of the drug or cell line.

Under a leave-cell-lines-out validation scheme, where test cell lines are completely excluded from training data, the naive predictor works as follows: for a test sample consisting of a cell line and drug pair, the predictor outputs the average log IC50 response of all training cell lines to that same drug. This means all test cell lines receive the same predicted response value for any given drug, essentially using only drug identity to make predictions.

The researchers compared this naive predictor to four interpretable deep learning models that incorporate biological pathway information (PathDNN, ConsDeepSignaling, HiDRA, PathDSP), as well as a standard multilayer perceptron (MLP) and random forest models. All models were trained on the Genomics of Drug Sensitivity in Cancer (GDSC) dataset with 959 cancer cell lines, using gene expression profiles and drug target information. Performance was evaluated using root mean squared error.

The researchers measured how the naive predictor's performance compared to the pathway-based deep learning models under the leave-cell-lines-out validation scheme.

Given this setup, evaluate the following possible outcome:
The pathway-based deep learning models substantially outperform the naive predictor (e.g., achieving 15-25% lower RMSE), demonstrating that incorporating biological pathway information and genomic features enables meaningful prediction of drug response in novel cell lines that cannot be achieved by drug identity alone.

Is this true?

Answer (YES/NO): NO